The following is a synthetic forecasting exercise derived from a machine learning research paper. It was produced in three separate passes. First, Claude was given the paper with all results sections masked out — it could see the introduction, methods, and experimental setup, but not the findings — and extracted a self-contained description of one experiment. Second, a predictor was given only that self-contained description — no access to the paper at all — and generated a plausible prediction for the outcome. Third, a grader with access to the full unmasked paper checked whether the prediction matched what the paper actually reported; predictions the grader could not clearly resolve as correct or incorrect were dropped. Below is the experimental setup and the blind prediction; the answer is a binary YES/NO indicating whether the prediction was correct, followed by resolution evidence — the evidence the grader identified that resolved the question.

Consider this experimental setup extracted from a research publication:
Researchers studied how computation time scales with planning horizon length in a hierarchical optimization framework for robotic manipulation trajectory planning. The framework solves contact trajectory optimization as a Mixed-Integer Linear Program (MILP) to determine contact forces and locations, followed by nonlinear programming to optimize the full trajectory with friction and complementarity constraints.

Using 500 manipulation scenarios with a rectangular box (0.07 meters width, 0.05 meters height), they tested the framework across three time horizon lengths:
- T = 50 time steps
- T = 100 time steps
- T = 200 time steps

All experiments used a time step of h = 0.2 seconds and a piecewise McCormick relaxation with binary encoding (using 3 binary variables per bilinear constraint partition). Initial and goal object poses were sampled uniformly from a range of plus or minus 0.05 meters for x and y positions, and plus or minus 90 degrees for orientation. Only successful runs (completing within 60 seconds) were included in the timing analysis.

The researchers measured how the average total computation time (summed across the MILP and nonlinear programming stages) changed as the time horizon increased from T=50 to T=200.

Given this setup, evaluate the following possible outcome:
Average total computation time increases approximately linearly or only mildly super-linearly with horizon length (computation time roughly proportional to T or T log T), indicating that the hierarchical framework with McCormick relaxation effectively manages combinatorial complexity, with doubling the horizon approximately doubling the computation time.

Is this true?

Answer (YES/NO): NO